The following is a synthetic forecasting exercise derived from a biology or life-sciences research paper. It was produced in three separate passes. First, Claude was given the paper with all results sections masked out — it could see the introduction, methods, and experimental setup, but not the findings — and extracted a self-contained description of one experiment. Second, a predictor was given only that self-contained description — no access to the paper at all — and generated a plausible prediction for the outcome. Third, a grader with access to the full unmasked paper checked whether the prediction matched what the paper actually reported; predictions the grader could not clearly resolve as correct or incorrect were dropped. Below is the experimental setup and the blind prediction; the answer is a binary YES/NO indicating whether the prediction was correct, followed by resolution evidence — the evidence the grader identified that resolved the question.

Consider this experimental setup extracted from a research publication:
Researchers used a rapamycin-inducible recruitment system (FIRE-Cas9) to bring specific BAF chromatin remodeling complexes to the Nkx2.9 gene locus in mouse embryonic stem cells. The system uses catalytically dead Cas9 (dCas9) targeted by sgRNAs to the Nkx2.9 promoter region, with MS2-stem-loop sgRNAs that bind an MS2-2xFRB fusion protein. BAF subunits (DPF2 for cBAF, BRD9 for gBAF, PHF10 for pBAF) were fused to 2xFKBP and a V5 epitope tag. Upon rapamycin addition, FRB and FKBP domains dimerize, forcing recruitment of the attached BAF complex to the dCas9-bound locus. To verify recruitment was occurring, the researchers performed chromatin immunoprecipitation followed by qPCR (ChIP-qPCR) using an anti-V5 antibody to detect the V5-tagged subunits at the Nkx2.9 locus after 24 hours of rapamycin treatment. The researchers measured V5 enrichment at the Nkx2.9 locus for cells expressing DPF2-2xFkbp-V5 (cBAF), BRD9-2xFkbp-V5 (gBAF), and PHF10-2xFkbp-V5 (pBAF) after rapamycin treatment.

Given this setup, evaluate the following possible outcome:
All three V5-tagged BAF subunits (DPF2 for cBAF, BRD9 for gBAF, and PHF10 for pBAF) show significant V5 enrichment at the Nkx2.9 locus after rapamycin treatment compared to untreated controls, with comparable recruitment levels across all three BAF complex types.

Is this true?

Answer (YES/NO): NO